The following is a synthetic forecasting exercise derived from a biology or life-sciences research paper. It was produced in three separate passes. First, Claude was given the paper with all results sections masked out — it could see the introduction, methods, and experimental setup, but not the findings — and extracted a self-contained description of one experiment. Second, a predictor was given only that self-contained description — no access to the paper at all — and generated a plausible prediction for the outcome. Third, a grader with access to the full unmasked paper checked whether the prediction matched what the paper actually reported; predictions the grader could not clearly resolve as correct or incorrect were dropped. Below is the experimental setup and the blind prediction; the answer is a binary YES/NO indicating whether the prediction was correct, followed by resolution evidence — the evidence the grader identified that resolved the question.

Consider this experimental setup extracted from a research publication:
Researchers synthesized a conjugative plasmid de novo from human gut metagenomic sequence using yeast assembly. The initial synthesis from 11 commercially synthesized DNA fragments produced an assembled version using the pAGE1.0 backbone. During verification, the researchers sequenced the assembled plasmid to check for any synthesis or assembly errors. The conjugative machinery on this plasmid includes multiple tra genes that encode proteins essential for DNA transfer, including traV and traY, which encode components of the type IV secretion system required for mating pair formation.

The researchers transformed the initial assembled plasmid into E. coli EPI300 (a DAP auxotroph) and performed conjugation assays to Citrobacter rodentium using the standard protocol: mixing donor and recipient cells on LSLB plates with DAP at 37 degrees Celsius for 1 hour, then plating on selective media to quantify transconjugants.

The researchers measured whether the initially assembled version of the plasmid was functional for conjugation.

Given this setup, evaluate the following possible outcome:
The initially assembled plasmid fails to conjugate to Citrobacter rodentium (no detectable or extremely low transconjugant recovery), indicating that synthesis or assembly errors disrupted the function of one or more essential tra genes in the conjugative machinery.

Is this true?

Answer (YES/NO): YES